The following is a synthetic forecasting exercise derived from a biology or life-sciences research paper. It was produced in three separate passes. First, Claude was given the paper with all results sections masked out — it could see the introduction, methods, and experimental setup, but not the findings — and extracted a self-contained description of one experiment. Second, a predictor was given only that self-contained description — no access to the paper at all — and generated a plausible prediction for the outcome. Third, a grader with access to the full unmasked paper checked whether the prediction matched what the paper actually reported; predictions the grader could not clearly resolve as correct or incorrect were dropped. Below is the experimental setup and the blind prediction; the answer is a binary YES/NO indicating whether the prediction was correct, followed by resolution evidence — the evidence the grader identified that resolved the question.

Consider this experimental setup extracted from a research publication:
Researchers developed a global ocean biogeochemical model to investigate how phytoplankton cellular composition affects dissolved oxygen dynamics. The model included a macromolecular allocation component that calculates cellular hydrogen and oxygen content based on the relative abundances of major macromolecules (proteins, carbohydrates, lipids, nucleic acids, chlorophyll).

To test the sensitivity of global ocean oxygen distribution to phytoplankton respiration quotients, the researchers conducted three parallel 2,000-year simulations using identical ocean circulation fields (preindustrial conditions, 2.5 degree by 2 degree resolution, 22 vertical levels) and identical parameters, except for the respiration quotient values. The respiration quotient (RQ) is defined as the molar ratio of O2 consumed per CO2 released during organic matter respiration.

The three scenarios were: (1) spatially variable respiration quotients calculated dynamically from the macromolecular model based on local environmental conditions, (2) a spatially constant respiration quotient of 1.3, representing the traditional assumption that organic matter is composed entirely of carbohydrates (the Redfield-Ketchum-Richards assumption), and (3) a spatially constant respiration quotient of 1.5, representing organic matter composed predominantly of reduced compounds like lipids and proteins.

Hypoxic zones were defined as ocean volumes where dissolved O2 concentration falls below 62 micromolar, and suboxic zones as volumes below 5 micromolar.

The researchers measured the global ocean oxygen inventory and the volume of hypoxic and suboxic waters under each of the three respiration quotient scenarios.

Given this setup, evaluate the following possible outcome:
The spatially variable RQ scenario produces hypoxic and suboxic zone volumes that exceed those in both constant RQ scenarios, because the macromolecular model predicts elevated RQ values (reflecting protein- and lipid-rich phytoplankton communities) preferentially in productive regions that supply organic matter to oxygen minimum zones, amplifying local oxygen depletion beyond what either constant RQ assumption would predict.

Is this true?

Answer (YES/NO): NO